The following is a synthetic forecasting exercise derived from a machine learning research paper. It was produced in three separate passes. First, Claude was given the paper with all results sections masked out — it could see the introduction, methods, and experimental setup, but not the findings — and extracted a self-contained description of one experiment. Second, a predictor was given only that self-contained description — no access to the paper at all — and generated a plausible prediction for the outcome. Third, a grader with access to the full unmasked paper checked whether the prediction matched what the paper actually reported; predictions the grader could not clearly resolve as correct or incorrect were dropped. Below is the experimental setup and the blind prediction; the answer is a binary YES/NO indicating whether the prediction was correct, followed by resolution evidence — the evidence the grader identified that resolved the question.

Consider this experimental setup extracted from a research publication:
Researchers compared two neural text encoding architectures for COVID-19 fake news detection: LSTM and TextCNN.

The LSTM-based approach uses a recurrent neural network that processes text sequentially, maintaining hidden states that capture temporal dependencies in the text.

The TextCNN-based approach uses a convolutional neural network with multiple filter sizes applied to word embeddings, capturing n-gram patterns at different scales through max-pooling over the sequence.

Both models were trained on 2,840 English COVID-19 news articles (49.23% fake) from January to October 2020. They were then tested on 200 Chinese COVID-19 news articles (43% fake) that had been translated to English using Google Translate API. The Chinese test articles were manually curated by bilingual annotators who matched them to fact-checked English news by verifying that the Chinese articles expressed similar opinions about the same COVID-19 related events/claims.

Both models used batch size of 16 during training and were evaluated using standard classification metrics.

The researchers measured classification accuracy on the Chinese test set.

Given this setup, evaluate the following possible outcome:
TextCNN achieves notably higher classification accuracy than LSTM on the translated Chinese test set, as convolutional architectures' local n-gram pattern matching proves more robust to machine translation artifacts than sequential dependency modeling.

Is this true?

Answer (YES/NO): NO